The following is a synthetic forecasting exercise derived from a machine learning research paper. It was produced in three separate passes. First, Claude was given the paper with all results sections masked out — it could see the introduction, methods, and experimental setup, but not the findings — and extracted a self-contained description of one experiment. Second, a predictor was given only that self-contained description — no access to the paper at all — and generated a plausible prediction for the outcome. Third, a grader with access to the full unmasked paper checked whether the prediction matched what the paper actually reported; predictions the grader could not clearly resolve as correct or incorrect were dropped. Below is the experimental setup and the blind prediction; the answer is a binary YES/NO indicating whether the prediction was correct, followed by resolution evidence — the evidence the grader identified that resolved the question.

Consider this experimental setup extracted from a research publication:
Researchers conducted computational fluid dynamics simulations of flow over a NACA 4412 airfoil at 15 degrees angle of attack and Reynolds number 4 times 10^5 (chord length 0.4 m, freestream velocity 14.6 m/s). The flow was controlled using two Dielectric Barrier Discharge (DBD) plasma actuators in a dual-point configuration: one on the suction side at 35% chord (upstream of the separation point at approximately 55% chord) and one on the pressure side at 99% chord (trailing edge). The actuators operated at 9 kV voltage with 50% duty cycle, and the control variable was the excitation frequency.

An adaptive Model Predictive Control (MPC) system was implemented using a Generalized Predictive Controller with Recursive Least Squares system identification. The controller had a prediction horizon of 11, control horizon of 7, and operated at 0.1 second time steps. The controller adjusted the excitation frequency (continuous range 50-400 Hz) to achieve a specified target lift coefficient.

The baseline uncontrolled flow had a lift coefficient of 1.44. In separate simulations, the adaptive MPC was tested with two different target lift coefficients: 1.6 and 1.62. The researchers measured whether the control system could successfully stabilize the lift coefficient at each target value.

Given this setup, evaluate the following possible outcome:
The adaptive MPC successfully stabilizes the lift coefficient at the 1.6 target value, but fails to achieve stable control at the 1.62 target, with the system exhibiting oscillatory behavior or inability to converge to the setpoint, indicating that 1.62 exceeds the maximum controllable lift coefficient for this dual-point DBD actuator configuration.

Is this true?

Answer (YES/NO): YES